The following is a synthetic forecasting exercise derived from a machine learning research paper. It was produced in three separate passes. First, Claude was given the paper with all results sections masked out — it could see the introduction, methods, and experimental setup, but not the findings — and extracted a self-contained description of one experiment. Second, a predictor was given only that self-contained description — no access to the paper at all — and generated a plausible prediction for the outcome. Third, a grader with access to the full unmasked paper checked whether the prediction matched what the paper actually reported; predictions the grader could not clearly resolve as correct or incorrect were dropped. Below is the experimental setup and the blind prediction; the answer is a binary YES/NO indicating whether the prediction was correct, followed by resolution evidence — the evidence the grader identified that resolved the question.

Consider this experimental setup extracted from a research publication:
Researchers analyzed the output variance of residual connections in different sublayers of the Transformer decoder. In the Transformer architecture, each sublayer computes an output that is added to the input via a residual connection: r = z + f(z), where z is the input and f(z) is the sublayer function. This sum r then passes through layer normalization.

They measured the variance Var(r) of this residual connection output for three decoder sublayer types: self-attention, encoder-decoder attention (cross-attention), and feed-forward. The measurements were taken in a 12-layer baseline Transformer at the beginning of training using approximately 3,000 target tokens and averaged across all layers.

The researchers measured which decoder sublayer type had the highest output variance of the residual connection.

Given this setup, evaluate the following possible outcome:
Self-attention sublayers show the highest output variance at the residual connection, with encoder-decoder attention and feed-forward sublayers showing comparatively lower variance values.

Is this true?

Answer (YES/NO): NO